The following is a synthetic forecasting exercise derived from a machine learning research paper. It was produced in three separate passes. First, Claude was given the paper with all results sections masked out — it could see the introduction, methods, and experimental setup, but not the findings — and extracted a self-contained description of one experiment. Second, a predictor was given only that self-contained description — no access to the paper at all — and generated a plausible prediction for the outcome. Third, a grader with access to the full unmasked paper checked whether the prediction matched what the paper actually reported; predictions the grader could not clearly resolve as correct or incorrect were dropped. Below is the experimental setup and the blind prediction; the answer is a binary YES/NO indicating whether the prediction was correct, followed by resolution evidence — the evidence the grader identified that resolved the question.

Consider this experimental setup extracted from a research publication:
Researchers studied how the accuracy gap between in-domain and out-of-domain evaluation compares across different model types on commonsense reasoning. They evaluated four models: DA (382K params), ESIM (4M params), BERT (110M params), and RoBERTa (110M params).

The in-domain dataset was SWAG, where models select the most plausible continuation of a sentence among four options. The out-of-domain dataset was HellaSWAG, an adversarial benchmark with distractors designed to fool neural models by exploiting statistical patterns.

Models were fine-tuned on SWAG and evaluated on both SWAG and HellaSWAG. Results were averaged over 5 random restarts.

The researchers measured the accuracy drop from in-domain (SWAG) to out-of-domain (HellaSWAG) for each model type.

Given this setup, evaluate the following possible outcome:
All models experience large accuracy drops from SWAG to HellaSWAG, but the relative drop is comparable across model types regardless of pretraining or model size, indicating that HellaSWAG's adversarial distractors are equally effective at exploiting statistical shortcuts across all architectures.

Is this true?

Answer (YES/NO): NO